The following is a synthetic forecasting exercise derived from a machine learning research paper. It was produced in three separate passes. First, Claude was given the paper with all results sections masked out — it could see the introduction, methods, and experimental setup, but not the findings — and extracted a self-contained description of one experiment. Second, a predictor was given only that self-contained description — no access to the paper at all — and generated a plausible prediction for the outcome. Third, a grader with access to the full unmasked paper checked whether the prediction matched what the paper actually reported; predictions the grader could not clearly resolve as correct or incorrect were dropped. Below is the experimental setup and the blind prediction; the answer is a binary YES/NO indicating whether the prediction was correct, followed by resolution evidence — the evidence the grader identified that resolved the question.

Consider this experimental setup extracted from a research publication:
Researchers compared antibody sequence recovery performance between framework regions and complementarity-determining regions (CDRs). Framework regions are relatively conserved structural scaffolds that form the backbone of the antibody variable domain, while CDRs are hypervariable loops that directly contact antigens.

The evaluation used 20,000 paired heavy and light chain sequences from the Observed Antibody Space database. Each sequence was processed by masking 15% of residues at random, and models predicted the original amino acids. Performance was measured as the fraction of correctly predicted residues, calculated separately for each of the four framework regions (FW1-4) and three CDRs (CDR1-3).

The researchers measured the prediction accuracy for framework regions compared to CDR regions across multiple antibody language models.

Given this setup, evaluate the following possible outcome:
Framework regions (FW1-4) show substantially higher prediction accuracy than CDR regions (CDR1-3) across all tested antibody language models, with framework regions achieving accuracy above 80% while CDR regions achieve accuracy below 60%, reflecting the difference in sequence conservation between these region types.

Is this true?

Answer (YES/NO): NO